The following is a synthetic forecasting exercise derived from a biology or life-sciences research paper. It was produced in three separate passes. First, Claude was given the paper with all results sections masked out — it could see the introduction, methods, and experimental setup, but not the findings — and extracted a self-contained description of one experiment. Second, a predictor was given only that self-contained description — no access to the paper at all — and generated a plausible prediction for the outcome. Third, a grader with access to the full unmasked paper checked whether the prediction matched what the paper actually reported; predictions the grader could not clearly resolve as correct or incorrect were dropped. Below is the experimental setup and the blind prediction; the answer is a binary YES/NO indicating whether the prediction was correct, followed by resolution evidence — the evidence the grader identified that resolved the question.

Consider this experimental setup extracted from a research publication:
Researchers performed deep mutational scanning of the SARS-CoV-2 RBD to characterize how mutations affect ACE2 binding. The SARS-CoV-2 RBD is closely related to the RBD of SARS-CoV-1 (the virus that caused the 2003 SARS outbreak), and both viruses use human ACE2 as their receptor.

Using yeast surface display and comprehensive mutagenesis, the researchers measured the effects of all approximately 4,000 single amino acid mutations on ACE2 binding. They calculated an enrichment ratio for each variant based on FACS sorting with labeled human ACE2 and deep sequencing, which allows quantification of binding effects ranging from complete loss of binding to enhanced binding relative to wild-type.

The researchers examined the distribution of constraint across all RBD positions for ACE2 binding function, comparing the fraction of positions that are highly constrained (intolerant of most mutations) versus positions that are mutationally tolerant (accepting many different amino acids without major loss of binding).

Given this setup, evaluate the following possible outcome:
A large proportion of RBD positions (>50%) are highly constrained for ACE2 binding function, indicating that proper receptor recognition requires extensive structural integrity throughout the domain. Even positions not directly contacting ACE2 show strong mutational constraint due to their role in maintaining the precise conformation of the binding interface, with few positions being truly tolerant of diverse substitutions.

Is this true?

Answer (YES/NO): NO